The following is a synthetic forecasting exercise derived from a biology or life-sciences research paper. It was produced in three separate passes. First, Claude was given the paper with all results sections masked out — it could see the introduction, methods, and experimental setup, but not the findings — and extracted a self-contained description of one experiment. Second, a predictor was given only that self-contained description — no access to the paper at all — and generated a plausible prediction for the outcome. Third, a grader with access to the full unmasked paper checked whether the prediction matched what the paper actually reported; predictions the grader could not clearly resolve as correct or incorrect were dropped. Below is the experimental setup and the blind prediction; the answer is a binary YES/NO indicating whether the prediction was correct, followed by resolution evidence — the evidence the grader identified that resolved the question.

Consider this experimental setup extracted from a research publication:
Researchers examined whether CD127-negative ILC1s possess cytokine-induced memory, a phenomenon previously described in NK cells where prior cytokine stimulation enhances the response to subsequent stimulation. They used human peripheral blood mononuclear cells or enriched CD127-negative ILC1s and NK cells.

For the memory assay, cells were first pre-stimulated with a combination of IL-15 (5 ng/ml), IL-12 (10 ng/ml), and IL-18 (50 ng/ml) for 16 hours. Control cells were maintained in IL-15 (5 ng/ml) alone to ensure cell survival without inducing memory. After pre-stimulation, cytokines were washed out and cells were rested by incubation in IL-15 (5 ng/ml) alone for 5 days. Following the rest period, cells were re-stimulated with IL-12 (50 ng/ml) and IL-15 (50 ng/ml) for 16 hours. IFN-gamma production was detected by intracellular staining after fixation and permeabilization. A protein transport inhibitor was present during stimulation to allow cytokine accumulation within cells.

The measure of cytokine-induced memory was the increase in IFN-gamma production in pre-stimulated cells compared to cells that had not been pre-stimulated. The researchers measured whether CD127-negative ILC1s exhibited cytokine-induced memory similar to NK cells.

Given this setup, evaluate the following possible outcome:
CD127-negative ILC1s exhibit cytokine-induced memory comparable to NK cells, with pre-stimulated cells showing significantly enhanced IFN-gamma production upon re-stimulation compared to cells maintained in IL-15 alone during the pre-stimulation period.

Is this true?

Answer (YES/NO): YES